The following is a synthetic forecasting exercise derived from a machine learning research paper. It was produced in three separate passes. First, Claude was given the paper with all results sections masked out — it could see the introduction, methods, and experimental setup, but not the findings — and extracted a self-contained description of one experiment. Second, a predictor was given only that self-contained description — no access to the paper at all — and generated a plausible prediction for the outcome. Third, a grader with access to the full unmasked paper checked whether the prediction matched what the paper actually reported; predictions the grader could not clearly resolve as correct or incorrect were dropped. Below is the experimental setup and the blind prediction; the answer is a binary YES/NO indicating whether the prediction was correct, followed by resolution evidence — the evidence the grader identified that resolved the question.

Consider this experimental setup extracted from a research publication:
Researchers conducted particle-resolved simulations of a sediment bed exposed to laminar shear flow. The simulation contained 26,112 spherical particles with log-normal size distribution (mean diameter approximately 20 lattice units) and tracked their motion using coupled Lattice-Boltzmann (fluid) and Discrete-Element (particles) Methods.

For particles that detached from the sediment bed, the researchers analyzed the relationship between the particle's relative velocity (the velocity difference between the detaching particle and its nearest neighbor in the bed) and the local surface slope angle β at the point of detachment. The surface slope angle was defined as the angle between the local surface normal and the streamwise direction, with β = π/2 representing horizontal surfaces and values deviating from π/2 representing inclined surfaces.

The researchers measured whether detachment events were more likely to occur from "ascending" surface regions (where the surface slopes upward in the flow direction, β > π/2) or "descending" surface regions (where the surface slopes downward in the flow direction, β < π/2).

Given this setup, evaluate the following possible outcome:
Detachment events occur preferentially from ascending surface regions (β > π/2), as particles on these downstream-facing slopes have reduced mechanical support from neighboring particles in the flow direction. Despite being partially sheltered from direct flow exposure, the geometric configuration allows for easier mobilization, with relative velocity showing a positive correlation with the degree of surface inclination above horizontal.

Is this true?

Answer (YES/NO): NO